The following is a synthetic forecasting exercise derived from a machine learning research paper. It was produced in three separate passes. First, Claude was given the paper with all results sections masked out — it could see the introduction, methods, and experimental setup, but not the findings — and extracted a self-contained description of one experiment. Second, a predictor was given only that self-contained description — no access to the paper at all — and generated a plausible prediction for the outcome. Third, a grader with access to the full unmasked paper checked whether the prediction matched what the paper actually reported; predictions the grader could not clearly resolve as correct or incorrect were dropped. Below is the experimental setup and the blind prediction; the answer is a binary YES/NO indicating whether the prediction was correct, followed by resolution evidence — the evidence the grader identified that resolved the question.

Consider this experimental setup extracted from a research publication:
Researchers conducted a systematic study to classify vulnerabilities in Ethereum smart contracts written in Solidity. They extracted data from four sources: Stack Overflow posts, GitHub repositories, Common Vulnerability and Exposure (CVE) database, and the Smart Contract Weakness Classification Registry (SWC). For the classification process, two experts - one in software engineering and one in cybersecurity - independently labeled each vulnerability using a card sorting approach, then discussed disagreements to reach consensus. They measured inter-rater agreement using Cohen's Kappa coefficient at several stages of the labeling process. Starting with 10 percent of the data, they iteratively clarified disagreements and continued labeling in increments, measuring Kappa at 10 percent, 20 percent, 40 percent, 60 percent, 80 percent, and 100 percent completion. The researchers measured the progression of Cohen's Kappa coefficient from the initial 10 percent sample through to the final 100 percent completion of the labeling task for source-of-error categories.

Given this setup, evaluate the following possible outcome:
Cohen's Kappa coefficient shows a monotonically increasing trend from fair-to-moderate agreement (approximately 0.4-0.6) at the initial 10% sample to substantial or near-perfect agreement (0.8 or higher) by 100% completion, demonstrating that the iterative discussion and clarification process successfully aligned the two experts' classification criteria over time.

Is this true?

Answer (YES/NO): YES